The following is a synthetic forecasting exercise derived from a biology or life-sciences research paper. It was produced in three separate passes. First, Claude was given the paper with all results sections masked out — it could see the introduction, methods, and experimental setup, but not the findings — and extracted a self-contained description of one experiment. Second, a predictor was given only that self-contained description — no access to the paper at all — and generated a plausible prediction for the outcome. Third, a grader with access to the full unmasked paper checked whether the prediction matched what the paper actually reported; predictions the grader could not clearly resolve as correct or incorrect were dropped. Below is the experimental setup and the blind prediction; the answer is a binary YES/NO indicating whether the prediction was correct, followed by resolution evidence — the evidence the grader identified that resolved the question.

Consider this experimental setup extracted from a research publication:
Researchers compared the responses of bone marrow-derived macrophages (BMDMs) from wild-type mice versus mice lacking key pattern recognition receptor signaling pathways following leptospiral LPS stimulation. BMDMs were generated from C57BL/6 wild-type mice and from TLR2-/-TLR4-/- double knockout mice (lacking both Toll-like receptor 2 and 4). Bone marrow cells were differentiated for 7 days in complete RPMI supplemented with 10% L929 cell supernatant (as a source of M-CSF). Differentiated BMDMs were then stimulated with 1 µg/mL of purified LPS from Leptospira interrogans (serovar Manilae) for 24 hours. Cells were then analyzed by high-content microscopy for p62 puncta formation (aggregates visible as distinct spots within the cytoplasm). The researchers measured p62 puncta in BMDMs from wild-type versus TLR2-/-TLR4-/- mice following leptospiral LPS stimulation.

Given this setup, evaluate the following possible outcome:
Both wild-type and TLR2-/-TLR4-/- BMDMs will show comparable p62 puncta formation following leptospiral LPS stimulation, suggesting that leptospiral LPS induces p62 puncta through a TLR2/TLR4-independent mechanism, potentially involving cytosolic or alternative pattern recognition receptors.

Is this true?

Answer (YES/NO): NO